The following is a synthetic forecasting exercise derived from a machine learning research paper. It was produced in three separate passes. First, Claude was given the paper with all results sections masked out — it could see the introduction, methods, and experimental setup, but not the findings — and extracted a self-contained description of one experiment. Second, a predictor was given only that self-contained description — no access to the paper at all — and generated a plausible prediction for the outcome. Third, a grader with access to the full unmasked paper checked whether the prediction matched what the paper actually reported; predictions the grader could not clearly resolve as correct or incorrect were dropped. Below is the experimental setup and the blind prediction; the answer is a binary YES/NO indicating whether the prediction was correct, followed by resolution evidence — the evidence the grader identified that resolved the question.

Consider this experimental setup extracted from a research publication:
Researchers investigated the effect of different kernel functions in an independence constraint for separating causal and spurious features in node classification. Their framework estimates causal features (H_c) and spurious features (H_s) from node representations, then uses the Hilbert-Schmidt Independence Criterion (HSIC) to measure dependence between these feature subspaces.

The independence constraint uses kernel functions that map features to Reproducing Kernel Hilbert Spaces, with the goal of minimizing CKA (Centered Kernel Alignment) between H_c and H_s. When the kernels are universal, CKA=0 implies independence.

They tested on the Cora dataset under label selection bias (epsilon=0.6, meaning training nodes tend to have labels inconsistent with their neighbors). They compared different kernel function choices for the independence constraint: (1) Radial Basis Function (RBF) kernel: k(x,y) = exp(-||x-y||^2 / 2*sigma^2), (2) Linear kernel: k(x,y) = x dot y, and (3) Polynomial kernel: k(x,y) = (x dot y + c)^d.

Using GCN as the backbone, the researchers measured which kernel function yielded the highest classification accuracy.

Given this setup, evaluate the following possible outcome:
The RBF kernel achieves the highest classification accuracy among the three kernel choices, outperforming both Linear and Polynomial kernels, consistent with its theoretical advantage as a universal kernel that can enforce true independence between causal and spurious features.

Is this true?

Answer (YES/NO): YES